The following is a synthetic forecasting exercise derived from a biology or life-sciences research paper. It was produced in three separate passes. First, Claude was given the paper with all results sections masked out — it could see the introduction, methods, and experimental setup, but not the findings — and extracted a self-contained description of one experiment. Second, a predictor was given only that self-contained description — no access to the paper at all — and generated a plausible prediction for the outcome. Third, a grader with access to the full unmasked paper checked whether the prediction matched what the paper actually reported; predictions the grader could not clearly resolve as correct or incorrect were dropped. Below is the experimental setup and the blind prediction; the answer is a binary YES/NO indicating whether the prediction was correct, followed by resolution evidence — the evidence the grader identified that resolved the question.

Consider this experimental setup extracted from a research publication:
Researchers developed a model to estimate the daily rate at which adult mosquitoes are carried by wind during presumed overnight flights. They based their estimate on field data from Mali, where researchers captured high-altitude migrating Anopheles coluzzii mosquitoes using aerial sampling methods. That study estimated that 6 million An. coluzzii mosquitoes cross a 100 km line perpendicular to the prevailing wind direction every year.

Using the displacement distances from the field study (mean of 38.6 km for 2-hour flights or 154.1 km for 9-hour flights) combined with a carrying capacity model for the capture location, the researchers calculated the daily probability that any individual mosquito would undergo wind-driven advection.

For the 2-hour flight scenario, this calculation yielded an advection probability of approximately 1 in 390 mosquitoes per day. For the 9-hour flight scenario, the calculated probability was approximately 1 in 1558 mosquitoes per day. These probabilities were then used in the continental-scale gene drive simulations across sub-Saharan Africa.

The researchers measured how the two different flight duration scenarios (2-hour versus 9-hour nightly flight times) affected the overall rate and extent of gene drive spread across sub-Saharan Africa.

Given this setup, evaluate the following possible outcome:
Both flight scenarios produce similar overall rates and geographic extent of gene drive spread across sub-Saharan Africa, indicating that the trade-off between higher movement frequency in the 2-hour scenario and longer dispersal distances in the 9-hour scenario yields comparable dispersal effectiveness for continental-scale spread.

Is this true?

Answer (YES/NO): NO